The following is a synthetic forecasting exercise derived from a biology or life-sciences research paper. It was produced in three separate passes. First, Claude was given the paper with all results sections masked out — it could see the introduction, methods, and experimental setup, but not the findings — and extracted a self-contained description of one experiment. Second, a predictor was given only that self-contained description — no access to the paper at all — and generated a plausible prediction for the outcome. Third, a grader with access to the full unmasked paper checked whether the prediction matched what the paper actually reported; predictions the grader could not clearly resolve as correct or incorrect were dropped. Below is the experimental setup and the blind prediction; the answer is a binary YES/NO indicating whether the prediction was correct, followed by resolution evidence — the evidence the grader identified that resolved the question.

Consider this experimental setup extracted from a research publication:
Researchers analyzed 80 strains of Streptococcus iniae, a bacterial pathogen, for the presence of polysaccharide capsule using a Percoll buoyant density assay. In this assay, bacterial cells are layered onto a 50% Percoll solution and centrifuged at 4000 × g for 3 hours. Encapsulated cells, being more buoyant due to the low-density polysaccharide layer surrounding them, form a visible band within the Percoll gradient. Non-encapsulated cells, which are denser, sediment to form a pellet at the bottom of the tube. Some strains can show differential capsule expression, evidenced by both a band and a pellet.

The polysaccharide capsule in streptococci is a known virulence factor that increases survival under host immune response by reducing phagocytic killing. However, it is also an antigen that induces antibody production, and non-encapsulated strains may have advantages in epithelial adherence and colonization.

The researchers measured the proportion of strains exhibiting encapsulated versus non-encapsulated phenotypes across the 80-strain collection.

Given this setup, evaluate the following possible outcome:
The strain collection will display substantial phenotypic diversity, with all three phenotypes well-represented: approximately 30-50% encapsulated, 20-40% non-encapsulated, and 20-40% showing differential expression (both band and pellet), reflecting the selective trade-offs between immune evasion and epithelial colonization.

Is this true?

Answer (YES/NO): NO